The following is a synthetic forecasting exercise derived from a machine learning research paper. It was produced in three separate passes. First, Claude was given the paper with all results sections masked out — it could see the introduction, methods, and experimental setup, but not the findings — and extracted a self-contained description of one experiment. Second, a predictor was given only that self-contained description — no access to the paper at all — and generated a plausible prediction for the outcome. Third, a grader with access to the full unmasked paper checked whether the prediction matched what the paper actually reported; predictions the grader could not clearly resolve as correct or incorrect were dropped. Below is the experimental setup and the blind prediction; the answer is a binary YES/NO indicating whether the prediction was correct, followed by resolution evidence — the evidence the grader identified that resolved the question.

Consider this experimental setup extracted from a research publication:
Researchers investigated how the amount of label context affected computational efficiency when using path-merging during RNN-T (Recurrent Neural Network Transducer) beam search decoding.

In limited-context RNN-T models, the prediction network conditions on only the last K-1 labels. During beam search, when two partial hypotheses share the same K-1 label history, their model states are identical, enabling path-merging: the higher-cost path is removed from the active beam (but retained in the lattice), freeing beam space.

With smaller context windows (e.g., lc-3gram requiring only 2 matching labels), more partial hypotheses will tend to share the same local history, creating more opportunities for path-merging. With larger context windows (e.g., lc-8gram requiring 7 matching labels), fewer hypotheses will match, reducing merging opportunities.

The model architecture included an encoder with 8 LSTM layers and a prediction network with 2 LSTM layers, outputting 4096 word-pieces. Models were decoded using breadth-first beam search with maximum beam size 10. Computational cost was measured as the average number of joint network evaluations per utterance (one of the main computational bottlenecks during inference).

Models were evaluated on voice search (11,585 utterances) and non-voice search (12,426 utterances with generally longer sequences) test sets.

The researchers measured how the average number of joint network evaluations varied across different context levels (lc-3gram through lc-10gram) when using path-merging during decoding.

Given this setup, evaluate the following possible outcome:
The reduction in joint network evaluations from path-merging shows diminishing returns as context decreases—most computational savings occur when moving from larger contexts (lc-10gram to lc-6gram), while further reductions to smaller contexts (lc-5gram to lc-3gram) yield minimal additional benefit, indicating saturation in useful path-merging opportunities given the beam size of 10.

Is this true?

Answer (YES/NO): NO